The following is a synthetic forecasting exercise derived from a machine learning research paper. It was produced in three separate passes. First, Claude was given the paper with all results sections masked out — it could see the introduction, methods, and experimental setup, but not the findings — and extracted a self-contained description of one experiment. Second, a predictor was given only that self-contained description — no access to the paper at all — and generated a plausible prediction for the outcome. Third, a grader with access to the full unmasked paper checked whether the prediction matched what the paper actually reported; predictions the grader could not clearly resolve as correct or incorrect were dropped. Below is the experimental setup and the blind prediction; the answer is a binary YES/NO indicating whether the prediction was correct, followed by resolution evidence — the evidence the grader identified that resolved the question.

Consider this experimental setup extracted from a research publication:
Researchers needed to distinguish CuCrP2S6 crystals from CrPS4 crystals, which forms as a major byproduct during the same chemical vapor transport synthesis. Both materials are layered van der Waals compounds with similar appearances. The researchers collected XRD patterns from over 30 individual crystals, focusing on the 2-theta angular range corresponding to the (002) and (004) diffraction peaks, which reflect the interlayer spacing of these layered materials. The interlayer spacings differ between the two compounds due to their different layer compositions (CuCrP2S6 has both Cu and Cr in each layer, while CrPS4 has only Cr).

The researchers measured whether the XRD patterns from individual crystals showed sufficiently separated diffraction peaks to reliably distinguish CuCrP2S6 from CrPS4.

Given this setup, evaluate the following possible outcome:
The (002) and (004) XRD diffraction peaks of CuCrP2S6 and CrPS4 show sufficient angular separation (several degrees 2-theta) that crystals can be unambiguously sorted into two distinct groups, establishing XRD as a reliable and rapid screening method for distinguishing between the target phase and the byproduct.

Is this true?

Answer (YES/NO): NO